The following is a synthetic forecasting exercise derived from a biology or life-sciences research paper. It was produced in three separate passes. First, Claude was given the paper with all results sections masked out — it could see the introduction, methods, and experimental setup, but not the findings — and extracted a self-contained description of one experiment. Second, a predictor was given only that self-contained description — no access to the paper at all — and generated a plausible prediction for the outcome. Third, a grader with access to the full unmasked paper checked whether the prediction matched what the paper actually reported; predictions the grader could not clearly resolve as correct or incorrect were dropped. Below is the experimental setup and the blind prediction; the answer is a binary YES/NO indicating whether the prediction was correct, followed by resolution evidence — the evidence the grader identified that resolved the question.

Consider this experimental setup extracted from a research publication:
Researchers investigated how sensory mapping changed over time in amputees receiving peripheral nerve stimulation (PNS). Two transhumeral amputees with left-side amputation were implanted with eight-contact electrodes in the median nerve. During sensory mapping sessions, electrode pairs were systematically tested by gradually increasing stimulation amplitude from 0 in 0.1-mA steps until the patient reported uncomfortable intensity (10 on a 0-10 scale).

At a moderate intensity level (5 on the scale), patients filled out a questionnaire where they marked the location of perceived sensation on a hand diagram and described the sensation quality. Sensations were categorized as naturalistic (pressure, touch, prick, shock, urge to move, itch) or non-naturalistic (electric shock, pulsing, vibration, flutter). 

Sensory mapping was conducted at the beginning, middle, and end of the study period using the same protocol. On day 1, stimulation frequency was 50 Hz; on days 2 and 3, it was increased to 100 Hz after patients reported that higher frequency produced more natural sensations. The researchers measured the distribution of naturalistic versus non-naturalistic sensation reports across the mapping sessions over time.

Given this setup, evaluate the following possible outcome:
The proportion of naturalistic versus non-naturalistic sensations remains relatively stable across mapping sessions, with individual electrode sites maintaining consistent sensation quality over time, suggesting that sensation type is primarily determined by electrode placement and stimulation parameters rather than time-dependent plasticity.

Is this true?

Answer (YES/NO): NO